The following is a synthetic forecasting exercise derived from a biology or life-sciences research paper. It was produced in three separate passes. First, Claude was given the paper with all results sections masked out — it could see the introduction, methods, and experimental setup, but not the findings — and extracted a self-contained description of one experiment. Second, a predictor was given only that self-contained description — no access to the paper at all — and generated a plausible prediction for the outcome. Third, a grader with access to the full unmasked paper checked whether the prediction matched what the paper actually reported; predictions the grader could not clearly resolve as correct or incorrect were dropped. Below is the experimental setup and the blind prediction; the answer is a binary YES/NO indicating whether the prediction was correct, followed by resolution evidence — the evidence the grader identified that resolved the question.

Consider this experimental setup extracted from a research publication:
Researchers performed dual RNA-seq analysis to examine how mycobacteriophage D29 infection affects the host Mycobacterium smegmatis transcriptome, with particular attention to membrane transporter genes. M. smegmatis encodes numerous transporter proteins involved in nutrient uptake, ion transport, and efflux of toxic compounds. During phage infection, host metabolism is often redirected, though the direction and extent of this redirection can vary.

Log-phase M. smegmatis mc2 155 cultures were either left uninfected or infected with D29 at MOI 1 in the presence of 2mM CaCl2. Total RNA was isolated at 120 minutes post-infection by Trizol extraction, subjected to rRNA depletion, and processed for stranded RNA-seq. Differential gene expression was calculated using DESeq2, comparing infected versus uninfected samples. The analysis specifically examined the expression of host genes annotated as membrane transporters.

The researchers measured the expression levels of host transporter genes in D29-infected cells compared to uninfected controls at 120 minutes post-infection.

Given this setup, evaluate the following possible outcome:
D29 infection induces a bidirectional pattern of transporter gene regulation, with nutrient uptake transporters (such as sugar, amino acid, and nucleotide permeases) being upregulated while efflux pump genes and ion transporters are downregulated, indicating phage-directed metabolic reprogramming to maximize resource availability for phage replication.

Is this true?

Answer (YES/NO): NO